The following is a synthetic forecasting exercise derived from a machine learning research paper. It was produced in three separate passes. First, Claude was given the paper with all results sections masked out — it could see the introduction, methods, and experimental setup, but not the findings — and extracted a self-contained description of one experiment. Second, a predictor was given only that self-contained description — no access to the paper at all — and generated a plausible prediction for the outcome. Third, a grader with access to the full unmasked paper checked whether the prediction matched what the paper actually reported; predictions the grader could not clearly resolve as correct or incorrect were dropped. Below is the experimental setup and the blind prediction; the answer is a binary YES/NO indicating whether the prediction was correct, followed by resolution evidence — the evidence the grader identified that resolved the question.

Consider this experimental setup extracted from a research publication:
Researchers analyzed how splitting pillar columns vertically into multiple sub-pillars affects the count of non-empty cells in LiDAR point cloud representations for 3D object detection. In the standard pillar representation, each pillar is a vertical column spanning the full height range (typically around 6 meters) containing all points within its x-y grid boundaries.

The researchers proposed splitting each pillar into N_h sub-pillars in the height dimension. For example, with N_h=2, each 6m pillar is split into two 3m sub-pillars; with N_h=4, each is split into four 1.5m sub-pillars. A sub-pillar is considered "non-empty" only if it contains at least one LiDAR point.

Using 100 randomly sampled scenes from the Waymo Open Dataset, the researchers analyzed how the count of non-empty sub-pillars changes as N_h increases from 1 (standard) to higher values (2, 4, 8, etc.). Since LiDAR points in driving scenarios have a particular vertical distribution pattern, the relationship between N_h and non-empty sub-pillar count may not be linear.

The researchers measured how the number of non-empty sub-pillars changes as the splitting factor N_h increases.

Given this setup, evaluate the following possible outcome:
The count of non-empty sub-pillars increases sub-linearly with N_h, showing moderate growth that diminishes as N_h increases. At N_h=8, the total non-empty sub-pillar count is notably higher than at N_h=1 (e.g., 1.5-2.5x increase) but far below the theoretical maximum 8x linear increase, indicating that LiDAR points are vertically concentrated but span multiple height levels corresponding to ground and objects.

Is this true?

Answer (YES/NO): NO